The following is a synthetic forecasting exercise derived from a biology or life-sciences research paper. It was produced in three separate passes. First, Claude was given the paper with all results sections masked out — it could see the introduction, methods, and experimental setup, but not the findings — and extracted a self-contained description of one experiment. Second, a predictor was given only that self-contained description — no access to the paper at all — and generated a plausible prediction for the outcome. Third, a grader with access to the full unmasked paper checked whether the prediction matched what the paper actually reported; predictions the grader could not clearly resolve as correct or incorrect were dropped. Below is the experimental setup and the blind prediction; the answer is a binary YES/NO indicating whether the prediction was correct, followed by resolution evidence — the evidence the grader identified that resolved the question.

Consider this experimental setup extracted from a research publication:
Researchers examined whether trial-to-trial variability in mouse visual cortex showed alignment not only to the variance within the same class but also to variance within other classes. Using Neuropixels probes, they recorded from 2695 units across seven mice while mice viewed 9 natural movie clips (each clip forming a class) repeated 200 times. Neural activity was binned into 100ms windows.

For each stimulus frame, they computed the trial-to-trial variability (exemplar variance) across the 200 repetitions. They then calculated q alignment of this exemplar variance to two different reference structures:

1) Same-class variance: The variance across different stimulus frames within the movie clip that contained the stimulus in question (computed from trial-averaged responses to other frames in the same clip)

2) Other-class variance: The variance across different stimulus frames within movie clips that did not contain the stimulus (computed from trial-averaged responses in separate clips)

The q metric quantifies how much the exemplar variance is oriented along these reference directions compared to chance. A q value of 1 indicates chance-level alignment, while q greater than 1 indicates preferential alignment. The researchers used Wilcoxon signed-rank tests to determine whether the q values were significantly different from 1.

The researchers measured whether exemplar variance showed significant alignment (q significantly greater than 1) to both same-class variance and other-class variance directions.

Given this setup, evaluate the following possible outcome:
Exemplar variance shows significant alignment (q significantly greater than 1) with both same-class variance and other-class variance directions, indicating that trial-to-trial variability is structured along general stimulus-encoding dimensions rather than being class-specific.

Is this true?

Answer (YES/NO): YES